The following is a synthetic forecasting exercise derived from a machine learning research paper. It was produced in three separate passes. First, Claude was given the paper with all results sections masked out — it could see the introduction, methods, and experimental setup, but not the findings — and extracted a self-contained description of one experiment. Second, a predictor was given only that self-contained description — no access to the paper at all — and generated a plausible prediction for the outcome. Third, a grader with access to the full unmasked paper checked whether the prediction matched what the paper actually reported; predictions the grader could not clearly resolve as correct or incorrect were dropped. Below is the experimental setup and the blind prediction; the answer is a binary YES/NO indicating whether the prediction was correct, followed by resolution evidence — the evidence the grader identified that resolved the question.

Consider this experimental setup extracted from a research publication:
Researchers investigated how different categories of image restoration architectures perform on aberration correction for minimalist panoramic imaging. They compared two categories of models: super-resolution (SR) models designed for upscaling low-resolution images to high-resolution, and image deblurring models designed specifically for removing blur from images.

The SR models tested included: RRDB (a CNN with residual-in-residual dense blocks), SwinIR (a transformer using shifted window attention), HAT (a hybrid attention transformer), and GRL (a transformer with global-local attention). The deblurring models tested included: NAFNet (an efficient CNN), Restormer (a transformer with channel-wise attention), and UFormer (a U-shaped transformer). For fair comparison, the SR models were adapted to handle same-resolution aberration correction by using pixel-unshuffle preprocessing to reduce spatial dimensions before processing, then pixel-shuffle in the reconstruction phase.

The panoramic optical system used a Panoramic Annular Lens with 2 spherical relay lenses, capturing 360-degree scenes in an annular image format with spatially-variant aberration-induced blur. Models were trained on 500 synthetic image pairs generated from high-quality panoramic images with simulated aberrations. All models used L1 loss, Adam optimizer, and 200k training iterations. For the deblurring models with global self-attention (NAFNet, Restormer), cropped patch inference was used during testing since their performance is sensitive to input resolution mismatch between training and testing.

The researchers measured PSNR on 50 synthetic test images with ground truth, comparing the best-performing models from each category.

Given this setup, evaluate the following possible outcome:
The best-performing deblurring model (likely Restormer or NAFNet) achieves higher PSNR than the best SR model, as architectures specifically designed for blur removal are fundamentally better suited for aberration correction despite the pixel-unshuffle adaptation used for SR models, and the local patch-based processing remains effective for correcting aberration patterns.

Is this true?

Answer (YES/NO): NO